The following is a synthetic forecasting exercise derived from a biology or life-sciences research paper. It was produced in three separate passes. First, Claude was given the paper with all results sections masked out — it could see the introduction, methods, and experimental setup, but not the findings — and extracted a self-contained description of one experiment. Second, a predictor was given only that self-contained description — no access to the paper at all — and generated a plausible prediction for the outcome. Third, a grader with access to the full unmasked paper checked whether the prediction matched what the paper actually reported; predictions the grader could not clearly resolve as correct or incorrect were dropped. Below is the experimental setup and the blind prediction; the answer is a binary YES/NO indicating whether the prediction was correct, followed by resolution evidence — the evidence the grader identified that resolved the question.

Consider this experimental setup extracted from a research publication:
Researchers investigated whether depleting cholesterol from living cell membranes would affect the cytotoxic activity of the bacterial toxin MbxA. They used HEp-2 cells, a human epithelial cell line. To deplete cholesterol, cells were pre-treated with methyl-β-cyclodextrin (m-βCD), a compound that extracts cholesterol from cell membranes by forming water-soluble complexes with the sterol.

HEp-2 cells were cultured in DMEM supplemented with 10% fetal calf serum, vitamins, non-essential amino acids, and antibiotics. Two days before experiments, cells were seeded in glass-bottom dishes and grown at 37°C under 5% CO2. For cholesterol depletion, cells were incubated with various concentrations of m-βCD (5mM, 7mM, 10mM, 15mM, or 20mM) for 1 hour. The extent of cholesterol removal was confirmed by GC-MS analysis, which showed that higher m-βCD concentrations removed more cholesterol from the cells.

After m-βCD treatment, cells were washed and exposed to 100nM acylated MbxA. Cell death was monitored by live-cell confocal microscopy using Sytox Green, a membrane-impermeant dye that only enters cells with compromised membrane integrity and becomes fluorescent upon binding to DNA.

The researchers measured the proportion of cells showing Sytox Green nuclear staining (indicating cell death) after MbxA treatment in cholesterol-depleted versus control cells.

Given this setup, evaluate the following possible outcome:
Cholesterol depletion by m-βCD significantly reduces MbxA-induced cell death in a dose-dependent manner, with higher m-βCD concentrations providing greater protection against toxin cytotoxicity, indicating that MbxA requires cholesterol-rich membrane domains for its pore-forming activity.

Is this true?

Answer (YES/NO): NO